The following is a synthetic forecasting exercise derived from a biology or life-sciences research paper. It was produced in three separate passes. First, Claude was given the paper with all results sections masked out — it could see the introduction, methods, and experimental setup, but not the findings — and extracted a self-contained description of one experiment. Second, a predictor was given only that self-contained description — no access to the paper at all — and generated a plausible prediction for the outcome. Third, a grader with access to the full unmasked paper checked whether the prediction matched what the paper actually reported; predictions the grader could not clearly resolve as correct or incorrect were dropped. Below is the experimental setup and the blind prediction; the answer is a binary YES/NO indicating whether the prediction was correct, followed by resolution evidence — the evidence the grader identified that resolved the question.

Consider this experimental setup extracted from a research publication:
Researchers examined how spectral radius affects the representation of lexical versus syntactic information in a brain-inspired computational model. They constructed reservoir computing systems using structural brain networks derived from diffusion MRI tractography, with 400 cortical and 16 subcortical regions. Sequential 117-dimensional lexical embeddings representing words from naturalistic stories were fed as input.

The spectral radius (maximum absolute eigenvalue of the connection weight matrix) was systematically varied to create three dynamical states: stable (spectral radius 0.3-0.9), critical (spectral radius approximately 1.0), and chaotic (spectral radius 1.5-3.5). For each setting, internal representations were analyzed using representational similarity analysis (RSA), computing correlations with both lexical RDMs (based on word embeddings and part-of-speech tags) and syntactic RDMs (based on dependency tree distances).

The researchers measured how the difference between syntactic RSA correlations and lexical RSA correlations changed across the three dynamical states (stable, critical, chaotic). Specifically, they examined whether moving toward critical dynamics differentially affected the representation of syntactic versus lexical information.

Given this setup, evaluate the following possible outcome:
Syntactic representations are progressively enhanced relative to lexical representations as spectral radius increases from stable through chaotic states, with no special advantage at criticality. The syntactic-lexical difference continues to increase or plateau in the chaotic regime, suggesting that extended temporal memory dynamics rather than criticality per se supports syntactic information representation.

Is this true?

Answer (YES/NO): NO